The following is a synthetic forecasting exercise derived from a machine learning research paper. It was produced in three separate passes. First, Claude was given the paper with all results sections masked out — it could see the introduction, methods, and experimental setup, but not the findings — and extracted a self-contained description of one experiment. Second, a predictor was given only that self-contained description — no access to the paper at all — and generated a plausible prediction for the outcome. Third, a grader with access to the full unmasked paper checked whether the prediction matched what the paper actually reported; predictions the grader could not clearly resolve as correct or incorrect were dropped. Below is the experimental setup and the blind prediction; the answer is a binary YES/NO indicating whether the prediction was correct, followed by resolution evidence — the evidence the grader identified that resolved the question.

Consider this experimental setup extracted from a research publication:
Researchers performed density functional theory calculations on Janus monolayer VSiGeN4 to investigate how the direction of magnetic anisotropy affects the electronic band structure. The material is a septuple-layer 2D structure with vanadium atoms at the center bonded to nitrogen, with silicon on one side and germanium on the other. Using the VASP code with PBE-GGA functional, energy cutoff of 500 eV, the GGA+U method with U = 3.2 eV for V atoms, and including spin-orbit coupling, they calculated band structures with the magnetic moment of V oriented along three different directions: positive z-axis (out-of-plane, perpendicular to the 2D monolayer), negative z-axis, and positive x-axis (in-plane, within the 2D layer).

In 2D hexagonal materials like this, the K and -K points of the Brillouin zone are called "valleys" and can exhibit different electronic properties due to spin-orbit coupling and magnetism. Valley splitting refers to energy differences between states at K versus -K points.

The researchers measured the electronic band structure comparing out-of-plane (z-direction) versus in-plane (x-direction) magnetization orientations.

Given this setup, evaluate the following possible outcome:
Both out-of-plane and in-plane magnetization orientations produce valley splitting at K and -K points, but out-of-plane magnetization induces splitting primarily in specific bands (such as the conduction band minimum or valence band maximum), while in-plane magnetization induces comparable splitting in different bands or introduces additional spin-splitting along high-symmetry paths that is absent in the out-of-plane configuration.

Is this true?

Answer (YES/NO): NO